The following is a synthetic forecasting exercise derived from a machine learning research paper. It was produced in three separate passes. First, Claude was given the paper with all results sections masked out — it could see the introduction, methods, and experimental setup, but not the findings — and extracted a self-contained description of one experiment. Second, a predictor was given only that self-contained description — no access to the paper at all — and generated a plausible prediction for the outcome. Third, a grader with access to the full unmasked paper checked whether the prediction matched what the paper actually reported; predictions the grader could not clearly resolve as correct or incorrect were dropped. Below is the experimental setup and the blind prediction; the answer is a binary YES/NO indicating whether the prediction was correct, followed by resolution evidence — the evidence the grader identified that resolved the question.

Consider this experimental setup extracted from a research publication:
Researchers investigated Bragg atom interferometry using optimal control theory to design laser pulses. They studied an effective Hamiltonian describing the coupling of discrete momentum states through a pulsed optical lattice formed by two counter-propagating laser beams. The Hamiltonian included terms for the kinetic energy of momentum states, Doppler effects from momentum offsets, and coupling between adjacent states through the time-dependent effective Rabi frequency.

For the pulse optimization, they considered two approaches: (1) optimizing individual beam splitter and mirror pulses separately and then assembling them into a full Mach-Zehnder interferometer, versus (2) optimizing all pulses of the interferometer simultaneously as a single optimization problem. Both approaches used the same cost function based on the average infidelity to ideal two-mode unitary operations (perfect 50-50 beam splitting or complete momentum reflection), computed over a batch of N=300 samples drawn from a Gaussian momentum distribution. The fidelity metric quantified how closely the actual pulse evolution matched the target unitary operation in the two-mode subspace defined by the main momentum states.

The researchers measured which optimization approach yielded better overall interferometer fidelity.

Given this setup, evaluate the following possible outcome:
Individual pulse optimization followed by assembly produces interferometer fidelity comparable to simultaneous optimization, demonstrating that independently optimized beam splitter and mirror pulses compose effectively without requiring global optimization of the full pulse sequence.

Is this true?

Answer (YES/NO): NO